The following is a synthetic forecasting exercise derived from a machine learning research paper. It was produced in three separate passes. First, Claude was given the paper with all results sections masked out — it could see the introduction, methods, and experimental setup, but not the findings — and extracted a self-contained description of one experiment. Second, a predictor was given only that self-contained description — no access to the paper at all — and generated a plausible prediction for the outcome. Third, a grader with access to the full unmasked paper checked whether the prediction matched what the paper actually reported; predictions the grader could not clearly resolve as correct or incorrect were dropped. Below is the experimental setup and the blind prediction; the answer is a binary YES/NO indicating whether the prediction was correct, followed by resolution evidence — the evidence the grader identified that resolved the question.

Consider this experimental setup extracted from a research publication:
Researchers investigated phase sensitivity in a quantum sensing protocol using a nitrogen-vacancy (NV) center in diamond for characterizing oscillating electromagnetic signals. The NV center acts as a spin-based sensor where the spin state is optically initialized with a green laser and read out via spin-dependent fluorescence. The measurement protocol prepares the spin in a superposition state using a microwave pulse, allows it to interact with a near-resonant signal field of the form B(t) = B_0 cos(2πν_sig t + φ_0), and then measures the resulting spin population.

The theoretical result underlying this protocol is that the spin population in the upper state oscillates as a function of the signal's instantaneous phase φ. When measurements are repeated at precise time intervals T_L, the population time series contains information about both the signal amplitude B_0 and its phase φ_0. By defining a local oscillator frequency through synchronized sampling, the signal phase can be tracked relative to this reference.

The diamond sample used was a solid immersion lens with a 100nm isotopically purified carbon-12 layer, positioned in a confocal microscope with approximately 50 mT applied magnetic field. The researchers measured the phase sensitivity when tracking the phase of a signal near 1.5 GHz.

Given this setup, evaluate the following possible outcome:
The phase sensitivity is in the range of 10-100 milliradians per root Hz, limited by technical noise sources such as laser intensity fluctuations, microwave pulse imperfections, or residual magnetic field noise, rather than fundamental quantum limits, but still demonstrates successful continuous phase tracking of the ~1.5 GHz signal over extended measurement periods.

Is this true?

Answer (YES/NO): YES